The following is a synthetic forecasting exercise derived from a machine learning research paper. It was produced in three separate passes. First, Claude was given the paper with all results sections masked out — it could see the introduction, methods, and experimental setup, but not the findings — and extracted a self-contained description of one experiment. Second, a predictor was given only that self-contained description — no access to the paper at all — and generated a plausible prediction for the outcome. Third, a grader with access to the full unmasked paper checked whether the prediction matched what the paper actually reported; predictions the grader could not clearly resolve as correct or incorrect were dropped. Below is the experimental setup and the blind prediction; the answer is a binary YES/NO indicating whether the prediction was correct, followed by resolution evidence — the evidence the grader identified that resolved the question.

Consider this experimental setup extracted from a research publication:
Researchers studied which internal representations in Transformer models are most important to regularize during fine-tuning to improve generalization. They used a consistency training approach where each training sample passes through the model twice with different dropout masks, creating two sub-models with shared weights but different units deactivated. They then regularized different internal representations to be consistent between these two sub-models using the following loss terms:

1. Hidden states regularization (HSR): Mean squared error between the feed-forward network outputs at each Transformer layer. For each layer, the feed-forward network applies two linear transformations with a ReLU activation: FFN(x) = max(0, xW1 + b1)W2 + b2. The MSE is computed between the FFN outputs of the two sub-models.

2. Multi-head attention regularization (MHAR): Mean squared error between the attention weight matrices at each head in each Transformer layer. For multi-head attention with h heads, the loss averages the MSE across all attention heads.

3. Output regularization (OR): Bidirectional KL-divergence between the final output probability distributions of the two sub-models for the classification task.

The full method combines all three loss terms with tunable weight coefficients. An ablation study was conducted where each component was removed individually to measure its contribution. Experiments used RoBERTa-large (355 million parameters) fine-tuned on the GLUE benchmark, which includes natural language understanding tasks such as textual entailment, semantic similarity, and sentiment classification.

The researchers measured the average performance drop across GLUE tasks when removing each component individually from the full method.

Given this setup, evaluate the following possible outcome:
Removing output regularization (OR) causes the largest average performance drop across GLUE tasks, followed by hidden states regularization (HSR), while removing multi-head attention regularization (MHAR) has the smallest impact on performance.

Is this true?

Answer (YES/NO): NO